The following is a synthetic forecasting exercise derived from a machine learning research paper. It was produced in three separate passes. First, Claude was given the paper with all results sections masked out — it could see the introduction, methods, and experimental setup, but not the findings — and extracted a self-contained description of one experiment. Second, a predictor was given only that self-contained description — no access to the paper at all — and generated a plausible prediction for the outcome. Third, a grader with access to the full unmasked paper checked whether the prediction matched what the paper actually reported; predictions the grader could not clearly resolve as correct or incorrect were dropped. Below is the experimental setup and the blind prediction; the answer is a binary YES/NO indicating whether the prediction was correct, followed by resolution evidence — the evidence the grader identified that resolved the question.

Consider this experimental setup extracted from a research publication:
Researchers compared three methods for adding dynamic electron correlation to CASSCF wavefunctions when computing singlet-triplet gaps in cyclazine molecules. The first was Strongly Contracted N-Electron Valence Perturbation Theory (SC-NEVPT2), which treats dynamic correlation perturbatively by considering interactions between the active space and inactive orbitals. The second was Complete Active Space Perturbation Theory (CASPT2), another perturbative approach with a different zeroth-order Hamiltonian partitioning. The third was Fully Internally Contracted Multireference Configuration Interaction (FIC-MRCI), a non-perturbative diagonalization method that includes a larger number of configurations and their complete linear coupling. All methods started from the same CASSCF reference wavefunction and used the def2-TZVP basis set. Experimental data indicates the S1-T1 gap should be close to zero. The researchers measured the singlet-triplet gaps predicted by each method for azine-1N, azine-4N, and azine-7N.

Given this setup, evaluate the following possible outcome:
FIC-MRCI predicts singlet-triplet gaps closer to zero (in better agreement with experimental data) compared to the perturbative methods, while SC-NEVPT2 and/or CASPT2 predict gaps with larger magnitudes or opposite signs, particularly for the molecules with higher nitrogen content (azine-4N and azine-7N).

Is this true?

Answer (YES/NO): NO